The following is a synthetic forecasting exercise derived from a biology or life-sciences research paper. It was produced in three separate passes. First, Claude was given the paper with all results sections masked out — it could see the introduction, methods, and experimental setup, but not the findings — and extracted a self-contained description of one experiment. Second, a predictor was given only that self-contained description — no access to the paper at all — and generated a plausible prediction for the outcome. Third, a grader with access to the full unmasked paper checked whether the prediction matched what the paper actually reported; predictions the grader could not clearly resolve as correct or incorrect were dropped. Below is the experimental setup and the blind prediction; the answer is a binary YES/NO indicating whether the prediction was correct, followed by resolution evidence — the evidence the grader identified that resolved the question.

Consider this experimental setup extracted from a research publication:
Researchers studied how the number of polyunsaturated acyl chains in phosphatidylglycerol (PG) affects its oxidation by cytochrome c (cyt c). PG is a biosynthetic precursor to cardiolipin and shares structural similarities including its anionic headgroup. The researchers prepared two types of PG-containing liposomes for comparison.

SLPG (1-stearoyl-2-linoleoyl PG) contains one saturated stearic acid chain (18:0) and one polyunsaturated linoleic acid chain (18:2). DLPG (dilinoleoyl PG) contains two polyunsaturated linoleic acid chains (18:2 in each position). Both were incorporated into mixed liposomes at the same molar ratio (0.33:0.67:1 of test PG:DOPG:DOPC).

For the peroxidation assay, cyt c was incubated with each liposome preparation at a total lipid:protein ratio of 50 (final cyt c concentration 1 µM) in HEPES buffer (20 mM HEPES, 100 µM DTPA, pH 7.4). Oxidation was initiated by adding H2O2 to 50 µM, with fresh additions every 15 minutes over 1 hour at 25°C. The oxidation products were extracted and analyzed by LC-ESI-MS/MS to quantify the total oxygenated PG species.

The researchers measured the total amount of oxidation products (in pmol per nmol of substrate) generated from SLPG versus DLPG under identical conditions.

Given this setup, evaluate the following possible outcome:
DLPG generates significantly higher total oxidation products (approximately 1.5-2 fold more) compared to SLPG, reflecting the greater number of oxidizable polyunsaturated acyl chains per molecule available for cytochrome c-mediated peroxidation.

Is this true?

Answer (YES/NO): YES